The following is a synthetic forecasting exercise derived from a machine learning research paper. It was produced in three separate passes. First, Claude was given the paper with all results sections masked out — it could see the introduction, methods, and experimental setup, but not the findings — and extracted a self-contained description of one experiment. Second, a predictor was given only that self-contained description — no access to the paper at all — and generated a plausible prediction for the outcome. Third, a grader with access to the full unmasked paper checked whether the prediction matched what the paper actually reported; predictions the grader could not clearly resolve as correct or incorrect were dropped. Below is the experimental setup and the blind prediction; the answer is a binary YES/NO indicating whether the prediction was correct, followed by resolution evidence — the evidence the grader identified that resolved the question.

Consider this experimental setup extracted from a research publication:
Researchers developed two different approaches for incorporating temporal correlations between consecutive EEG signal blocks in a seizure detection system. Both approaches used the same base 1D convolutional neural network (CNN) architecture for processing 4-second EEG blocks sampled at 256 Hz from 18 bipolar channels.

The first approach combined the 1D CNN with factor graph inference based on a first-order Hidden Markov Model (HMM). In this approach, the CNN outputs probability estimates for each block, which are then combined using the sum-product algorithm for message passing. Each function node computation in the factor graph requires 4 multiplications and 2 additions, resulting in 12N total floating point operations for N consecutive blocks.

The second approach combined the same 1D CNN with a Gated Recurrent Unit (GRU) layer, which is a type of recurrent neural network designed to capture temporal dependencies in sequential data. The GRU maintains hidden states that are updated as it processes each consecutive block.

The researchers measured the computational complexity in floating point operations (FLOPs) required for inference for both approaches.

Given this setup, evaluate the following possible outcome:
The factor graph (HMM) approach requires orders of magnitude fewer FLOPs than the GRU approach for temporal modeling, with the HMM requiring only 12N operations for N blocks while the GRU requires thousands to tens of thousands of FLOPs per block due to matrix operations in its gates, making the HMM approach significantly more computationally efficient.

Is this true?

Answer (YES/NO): YES